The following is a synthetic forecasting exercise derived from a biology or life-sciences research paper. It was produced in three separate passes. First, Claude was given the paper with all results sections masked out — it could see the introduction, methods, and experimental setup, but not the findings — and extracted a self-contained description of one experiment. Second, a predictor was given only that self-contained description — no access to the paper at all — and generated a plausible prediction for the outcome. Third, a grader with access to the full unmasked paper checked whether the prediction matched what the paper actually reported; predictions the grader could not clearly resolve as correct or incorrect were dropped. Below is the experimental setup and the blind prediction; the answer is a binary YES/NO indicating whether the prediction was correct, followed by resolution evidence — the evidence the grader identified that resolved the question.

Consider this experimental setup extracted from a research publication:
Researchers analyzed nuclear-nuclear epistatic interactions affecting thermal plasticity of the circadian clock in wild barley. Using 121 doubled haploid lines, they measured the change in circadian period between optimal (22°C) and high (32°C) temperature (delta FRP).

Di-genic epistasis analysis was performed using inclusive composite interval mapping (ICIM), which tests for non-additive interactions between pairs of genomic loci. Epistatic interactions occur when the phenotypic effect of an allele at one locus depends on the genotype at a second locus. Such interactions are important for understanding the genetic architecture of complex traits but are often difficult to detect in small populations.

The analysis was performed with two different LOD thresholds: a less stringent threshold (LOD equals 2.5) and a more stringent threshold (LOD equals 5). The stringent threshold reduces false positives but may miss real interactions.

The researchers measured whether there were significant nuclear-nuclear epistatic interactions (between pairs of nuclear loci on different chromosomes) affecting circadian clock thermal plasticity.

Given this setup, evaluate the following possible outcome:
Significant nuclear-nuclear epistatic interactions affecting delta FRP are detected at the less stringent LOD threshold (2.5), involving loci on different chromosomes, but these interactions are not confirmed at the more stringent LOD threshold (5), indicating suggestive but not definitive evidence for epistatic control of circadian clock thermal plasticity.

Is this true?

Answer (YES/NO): NO